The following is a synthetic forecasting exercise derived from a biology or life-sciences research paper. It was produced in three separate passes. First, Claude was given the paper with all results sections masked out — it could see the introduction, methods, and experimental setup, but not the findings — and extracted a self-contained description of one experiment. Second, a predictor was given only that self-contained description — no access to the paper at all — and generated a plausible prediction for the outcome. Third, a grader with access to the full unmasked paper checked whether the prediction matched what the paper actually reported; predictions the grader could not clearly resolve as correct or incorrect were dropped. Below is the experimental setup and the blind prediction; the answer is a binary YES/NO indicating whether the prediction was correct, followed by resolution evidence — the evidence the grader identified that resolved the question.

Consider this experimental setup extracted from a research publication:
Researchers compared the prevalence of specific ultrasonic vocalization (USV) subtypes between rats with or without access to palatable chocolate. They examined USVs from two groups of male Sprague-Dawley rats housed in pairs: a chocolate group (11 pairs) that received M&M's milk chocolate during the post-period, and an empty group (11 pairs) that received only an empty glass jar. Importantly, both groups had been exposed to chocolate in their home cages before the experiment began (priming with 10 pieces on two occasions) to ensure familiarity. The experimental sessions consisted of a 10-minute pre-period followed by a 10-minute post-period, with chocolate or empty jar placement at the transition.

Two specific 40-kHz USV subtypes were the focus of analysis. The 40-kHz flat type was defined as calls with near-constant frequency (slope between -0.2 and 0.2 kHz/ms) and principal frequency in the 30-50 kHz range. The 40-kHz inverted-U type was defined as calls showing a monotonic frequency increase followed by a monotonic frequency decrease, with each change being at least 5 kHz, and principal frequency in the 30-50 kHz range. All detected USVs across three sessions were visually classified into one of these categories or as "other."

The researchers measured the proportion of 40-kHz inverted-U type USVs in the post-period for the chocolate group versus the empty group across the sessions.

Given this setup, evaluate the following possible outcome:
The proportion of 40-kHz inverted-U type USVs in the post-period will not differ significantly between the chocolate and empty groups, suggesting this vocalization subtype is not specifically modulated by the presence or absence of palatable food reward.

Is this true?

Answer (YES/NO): NO